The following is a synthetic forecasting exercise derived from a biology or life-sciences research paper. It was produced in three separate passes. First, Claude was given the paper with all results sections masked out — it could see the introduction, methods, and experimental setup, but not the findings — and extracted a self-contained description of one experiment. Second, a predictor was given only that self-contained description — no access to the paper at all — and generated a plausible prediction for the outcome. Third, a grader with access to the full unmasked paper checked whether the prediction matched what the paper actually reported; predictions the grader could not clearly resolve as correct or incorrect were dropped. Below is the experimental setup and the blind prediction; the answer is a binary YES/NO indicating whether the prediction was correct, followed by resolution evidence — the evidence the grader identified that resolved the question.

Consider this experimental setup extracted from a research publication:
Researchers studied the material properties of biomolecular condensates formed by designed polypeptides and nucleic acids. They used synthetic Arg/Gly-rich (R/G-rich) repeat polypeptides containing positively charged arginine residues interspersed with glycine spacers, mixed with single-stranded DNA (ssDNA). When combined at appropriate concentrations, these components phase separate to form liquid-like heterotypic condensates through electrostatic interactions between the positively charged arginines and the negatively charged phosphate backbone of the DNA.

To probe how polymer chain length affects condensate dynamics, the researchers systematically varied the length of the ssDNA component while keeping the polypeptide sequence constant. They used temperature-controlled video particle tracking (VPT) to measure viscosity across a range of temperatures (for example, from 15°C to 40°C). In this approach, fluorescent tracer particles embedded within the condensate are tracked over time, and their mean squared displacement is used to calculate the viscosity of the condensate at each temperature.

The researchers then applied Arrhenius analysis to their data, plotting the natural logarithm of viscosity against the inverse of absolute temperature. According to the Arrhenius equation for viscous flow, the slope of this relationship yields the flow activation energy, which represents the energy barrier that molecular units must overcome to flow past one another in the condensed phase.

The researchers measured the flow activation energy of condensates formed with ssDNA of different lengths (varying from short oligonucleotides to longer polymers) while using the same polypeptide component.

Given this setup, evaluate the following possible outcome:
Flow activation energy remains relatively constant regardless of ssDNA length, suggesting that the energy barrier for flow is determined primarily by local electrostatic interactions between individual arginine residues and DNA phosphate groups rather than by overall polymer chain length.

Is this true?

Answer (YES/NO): YES